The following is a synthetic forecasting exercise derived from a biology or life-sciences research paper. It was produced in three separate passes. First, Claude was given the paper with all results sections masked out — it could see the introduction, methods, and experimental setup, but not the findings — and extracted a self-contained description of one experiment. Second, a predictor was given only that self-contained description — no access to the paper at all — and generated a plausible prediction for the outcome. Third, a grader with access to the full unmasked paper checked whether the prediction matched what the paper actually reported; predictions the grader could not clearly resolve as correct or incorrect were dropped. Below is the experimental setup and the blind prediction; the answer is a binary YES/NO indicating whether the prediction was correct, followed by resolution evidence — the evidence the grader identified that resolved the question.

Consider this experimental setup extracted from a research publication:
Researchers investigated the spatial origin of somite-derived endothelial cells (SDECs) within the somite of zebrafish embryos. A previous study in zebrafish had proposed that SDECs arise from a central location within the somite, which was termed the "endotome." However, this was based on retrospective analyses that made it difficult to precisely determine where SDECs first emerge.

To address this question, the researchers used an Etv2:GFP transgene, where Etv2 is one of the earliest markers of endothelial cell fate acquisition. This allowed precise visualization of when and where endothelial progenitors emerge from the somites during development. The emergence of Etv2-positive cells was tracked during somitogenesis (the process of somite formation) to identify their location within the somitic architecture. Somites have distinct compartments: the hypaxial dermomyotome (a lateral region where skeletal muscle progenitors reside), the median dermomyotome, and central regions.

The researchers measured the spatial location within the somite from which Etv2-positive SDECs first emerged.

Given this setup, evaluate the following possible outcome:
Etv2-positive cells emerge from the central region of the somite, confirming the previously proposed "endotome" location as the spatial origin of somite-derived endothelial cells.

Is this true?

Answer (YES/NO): NO